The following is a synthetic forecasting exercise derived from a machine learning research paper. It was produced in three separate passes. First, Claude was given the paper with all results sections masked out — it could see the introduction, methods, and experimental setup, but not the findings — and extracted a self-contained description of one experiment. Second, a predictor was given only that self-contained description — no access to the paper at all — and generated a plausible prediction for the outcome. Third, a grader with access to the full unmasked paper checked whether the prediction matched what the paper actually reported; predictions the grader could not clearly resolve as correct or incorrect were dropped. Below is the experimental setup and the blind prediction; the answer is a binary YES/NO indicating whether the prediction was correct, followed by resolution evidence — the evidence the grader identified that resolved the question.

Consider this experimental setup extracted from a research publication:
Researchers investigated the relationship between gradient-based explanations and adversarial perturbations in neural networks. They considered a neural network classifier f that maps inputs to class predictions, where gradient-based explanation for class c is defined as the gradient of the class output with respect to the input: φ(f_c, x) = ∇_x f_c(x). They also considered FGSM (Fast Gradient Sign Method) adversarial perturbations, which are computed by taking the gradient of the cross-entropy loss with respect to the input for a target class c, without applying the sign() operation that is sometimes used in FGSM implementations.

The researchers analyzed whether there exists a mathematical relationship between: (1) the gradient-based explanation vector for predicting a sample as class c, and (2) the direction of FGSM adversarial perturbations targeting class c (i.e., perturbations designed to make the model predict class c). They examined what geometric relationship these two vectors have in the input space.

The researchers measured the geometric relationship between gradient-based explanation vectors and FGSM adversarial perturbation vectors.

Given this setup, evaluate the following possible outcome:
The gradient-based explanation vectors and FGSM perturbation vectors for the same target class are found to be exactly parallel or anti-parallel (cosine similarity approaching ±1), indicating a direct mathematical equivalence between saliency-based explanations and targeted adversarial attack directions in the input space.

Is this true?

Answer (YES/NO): YES